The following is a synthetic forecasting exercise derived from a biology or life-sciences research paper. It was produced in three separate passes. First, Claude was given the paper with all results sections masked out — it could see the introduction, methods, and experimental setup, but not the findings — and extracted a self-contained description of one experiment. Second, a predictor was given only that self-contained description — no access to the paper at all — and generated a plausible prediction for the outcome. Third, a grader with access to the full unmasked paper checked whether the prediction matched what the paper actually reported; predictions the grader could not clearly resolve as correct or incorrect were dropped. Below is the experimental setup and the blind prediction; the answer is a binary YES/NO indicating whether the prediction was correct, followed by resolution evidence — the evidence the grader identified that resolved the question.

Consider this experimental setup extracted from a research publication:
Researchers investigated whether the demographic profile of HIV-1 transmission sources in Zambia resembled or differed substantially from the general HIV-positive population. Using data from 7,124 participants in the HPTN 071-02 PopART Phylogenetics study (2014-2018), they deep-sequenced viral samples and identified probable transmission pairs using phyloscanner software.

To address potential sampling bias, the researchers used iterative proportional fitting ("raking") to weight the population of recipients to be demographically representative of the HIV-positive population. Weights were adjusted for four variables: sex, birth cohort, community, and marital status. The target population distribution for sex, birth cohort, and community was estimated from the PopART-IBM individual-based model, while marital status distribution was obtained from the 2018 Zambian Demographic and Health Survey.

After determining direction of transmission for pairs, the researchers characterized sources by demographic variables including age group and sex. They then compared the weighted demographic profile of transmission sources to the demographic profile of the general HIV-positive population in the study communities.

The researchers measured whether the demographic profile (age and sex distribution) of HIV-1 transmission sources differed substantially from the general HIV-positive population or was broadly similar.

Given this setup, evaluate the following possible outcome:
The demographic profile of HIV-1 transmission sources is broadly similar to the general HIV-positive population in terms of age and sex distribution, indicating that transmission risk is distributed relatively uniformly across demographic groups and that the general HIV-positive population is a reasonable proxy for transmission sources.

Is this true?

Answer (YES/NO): NO